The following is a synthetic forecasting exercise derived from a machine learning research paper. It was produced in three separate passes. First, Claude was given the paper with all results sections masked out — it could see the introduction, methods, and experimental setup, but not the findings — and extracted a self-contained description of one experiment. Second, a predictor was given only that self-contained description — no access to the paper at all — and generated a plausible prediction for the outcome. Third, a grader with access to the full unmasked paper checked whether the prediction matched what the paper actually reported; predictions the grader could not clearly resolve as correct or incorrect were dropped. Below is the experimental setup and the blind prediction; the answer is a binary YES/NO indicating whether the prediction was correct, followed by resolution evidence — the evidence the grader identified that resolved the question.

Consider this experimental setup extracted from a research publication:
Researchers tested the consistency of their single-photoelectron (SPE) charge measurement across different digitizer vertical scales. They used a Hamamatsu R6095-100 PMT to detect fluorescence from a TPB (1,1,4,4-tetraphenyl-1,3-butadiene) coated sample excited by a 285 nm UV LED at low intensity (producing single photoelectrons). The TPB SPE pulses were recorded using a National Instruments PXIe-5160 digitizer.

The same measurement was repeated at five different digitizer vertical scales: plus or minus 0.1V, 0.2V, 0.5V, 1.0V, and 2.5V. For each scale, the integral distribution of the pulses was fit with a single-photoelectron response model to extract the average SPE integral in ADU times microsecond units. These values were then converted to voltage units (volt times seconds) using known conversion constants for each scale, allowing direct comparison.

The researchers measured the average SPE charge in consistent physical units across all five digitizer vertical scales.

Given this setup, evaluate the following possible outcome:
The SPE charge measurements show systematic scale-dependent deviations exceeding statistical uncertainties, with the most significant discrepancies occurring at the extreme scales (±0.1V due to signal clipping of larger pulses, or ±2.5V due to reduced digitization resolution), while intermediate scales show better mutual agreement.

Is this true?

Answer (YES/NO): NO